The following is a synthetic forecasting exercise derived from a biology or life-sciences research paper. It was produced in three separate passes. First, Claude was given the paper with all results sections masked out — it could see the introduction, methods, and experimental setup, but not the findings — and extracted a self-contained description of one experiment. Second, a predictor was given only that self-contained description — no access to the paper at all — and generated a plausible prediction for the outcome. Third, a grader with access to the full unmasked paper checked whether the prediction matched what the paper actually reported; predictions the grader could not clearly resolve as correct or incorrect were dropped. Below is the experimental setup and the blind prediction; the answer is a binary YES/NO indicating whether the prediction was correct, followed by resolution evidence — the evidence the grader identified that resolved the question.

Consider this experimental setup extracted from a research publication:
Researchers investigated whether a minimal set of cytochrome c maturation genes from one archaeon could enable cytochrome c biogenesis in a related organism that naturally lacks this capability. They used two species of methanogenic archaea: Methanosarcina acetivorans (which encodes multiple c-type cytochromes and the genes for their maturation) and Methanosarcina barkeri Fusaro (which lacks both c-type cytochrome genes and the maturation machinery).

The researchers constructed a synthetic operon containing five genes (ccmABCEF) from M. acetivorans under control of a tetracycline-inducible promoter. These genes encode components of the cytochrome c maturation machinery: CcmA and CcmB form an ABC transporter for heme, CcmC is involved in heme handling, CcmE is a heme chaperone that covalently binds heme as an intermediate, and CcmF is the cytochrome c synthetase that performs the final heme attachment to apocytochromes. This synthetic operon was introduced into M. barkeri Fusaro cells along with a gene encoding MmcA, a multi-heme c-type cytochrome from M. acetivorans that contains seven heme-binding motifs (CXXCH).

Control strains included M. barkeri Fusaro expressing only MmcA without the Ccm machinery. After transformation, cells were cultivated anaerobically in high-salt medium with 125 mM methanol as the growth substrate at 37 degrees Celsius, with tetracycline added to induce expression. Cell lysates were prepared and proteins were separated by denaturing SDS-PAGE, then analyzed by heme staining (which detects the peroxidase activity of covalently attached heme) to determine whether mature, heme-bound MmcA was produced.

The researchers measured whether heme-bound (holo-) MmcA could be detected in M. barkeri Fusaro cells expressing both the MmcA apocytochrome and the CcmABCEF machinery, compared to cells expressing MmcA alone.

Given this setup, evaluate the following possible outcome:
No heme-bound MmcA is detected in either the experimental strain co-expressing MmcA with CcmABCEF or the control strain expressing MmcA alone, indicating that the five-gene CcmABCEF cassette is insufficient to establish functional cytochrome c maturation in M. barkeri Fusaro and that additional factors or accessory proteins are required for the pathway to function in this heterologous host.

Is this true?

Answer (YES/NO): NO